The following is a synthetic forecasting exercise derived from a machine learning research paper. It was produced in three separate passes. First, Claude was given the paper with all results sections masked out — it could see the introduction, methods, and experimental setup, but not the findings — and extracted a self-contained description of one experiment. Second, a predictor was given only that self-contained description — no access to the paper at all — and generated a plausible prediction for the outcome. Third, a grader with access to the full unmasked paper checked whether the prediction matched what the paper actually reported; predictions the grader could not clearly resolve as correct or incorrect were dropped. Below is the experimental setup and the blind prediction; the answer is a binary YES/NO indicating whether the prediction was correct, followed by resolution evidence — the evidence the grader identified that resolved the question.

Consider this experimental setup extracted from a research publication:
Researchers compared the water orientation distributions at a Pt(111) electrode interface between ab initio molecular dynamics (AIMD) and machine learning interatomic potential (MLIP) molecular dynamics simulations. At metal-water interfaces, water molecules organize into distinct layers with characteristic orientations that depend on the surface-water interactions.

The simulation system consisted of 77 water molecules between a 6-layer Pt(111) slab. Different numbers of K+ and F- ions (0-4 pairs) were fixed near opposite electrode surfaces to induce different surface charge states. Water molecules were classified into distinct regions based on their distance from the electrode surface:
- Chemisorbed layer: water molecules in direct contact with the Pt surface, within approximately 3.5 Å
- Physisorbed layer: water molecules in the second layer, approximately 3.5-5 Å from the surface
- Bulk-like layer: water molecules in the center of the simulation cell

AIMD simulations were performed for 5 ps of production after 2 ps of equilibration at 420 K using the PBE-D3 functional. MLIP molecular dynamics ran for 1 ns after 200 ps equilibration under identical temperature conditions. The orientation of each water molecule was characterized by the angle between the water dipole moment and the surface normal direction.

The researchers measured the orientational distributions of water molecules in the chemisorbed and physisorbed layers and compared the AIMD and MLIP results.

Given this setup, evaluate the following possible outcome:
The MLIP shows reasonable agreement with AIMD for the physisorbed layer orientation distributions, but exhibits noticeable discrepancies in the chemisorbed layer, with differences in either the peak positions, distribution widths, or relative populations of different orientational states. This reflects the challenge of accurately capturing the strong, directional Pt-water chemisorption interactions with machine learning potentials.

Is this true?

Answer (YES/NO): NO